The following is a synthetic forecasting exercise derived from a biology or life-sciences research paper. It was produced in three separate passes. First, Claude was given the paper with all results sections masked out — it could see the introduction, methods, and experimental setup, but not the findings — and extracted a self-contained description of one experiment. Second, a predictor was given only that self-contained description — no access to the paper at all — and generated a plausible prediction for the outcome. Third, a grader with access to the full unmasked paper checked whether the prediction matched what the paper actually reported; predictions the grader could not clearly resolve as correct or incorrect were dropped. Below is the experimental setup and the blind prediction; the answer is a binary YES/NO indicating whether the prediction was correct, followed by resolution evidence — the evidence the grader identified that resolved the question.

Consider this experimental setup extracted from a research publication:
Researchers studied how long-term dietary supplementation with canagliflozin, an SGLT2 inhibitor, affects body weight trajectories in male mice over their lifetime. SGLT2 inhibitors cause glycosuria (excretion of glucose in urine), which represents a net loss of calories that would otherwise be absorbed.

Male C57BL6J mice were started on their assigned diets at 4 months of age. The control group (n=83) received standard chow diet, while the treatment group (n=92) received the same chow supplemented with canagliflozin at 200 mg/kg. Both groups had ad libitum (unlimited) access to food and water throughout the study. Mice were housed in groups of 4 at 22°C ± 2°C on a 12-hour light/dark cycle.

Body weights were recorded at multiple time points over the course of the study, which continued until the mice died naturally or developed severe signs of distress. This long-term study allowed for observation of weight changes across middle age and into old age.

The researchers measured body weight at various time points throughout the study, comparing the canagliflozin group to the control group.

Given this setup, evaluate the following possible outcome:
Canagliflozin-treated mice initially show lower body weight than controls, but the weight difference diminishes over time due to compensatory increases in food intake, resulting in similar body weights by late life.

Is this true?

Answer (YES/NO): NO